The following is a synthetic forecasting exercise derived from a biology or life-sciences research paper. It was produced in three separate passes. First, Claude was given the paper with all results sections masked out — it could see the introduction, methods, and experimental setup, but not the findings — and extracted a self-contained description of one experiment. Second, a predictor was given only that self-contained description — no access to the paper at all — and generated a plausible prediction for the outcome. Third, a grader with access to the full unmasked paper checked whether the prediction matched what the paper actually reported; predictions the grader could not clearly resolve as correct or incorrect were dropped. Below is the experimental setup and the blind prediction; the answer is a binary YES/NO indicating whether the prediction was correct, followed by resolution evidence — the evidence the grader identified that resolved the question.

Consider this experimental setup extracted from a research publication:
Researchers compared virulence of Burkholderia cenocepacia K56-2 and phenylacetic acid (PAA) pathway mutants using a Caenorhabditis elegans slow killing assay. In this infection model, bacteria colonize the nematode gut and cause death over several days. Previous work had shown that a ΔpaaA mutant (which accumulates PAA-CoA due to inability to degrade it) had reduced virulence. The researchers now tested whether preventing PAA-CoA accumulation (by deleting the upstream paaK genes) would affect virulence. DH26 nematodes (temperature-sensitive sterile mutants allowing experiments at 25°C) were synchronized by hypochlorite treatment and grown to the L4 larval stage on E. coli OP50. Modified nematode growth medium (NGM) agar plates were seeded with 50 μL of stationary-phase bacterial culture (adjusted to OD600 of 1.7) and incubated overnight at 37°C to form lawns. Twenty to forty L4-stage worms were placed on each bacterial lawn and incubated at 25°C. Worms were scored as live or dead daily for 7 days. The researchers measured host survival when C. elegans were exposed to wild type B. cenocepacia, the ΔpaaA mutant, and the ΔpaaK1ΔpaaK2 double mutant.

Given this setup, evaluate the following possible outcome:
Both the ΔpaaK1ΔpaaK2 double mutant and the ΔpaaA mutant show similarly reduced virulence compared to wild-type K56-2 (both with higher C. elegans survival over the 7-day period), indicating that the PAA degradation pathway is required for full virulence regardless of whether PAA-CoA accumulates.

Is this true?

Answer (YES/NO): NO